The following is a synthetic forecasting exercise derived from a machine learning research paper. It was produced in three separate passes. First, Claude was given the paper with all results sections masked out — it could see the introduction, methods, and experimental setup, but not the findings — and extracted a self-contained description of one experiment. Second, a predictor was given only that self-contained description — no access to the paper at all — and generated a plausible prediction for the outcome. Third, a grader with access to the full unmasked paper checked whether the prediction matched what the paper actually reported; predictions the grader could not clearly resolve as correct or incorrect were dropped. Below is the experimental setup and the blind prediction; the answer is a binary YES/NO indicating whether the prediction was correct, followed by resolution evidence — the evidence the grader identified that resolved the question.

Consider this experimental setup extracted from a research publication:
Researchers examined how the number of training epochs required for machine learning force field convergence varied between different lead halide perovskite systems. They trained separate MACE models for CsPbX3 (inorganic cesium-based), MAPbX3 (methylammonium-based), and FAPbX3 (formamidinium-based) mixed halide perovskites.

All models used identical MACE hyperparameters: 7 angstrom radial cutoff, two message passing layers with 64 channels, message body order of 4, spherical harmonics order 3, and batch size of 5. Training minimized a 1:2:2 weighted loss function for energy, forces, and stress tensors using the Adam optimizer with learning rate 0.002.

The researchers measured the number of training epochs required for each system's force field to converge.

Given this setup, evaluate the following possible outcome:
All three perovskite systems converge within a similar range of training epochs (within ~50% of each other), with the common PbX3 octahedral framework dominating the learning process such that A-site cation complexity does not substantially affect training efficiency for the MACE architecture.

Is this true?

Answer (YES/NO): YES